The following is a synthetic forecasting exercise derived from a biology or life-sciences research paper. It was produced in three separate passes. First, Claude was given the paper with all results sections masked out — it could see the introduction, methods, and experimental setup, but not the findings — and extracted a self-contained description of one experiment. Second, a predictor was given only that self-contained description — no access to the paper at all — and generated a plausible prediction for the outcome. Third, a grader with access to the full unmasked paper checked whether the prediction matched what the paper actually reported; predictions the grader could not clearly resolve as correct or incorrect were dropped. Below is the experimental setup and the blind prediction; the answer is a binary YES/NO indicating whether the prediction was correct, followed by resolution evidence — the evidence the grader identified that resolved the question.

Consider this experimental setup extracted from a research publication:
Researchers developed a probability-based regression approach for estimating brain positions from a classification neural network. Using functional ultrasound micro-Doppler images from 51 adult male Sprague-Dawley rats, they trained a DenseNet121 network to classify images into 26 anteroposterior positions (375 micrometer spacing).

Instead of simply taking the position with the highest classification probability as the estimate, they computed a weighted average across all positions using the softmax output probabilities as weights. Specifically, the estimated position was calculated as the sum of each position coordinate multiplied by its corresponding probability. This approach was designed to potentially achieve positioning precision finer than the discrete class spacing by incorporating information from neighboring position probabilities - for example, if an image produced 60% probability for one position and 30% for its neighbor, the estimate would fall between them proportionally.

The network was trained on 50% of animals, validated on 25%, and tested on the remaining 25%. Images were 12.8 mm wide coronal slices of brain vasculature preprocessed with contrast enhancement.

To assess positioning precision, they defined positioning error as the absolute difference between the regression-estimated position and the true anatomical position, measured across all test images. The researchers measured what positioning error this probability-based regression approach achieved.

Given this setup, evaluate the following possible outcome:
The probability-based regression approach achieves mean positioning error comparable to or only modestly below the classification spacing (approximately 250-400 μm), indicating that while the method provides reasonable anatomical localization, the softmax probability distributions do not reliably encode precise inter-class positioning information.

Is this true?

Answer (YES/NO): NO